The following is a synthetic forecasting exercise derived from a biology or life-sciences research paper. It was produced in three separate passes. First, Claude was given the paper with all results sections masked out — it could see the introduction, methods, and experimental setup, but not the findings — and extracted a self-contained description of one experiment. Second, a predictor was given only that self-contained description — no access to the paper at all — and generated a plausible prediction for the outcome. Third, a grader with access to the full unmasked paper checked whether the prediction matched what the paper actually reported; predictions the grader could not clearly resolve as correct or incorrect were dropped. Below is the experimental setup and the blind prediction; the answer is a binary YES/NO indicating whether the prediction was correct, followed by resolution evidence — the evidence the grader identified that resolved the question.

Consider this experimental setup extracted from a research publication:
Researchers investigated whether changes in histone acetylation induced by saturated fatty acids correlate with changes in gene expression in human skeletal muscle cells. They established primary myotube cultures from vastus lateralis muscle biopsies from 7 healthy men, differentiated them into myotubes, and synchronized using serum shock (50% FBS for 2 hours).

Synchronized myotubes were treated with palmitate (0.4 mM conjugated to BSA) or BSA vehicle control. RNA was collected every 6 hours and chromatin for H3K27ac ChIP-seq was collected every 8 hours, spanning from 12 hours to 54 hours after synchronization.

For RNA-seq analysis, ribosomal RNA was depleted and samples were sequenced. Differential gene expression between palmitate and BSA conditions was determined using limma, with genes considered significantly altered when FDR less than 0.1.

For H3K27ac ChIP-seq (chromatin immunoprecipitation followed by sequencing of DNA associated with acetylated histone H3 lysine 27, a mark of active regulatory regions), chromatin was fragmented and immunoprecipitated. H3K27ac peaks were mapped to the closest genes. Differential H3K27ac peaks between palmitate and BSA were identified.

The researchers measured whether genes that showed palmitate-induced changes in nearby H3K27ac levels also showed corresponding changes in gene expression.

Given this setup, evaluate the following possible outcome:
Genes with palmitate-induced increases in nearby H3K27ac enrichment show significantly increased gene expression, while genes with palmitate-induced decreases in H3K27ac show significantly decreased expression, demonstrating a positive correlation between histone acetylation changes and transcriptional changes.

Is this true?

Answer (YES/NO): NO